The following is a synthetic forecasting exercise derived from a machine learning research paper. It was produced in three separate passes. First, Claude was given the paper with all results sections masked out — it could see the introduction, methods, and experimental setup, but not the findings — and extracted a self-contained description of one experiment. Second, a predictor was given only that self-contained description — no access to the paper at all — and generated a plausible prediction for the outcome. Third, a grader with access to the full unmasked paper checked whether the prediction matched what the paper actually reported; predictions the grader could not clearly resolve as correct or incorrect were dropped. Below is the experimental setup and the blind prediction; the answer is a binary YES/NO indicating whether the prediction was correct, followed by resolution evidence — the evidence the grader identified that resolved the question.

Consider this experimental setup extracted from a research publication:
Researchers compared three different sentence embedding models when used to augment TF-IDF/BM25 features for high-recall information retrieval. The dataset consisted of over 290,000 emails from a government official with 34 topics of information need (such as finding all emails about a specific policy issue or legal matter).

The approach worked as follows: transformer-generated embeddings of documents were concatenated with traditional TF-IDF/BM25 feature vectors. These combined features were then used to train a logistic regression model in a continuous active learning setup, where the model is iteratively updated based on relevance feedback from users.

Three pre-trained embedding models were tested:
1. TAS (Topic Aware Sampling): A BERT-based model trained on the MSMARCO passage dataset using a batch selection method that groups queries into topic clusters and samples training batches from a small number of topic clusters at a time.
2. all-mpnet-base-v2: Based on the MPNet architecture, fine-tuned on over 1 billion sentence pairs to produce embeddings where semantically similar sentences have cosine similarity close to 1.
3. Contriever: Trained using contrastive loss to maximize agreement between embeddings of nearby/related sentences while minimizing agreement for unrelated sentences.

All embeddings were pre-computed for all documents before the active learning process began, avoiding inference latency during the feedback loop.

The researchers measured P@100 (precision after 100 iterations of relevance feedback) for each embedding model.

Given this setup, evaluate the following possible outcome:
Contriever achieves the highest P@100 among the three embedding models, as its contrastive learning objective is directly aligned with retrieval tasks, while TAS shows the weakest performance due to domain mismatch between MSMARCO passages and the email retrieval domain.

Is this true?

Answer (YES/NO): NO